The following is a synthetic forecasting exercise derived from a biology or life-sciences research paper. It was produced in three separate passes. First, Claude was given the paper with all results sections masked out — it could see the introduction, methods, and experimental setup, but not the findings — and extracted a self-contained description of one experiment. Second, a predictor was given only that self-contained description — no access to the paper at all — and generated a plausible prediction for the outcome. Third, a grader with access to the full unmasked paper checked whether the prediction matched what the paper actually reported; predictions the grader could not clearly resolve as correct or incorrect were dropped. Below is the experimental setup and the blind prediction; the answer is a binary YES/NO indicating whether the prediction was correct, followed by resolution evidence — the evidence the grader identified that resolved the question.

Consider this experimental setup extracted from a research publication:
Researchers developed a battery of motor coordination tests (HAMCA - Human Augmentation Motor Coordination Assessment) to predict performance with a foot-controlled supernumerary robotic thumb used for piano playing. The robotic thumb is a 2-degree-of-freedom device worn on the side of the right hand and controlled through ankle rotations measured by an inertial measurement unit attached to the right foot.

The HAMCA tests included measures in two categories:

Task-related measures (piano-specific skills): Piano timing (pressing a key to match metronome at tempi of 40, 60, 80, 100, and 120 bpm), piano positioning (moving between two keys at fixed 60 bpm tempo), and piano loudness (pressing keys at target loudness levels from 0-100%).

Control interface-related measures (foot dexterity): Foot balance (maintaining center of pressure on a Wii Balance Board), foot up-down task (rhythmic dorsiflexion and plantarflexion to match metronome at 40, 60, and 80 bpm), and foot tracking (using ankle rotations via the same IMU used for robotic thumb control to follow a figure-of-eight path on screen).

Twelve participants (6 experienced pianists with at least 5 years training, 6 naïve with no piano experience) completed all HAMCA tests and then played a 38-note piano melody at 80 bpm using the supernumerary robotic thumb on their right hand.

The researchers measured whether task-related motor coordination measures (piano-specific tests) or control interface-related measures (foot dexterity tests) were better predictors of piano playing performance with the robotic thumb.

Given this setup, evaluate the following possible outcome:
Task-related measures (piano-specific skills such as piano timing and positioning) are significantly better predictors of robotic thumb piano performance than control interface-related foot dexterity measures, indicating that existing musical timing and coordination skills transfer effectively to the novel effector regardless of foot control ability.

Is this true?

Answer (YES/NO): NO